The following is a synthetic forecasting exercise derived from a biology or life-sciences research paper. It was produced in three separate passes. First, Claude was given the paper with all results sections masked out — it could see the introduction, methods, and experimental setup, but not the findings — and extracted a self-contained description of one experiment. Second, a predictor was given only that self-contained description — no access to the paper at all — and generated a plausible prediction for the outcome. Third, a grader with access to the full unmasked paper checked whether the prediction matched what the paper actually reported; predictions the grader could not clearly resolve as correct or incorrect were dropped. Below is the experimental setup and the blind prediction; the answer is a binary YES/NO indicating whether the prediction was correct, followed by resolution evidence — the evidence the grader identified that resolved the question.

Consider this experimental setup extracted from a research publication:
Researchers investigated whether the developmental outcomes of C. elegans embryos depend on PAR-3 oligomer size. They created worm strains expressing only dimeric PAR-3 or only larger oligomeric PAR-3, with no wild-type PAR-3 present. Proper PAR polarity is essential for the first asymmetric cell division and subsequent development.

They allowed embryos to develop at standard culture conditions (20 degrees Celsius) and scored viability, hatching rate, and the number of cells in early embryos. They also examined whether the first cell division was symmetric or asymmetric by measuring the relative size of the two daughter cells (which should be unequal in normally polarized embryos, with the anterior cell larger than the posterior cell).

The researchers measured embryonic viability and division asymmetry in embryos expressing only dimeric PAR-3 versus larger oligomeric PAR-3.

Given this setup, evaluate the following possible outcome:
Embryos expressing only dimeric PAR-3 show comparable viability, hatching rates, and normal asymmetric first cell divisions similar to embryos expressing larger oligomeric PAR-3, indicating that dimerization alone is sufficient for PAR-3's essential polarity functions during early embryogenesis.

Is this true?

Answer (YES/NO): NO